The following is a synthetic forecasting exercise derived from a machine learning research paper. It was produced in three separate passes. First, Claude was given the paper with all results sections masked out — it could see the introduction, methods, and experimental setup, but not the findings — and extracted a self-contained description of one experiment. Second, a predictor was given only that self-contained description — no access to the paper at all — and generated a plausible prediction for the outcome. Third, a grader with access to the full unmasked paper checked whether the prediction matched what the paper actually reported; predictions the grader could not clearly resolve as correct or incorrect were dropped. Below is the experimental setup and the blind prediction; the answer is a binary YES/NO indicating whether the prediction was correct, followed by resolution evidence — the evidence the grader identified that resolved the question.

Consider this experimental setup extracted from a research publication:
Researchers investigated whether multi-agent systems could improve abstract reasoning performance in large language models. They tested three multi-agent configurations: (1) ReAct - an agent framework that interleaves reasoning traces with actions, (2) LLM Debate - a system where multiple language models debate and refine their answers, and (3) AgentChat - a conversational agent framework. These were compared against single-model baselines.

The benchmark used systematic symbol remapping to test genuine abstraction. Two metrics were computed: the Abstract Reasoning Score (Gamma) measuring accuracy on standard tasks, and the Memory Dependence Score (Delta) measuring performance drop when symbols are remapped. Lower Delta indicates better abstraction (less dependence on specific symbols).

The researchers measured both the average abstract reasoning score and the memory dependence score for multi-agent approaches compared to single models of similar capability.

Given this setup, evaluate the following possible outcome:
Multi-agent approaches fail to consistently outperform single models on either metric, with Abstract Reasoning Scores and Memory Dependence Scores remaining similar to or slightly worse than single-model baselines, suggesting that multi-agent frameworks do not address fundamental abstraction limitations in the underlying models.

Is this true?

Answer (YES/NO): NO